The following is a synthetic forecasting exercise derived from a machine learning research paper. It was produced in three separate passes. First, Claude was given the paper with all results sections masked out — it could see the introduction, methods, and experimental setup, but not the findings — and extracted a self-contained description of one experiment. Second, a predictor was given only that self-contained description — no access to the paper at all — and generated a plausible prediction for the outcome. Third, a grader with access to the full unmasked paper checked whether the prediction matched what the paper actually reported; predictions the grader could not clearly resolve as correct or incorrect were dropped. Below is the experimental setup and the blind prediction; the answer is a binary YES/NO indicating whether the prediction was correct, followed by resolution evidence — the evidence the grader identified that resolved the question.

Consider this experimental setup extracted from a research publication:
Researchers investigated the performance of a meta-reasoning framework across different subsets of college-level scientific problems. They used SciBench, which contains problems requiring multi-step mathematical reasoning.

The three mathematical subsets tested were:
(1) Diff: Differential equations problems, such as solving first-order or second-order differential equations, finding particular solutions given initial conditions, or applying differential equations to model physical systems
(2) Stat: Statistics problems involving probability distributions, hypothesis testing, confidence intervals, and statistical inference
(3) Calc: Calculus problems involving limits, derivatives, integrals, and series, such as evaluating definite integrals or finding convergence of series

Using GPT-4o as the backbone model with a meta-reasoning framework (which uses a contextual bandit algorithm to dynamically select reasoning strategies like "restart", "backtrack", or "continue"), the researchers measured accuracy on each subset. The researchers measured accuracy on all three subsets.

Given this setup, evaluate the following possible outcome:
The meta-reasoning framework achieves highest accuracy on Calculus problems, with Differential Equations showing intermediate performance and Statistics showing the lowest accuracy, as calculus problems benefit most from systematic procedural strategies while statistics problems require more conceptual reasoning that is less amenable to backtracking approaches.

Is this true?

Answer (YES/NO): NO